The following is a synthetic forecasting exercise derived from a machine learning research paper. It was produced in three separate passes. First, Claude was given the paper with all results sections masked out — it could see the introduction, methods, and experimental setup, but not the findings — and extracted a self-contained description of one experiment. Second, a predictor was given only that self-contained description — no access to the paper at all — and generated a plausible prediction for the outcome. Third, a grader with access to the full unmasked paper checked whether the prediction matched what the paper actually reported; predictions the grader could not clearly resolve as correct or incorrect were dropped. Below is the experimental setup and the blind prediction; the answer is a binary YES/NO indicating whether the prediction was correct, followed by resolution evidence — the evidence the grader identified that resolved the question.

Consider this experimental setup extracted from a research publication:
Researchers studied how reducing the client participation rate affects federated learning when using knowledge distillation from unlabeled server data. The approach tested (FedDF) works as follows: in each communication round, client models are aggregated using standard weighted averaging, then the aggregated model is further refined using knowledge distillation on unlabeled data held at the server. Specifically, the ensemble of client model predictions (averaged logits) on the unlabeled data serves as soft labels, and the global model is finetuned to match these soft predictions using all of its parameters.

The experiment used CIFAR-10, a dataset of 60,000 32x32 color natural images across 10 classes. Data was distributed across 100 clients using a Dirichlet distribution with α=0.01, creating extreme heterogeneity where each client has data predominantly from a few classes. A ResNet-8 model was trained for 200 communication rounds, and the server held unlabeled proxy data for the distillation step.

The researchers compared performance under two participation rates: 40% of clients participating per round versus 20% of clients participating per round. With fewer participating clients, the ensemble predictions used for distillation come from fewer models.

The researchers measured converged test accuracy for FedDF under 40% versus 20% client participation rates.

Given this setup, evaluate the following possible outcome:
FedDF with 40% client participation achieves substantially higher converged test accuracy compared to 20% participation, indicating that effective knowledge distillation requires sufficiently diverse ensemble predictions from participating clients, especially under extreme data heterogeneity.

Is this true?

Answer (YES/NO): YES